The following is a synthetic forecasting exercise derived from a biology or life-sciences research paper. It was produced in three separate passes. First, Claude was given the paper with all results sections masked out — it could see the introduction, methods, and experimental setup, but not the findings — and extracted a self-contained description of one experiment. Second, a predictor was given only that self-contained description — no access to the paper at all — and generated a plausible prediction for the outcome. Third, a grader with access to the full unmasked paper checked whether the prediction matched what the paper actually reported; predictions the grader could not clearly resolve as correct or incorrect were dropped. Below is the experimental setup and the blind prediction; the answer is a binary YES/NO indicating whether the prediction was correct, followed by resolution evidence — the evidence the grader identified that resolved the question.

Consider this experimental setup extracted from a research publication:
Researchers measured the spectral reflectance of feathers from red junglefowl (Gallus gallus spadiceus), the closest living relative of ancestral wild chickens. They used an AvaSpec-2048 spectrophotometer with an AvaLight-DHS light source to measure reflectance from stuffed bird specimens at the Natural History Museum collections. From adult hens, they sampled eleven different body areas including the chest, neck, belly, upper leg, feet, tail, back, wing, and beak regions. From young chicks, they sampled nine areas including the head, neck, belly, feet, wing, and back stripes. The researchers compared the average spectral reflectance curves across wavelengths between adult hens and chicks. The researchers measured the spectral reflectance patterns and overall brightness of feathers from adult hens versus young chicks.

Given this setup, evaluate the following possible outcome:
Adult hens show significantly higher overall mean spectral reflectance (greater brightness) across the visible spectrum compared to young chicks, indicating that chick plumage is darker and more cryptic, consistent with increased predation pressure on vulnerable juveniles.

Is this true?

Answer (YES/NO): NO